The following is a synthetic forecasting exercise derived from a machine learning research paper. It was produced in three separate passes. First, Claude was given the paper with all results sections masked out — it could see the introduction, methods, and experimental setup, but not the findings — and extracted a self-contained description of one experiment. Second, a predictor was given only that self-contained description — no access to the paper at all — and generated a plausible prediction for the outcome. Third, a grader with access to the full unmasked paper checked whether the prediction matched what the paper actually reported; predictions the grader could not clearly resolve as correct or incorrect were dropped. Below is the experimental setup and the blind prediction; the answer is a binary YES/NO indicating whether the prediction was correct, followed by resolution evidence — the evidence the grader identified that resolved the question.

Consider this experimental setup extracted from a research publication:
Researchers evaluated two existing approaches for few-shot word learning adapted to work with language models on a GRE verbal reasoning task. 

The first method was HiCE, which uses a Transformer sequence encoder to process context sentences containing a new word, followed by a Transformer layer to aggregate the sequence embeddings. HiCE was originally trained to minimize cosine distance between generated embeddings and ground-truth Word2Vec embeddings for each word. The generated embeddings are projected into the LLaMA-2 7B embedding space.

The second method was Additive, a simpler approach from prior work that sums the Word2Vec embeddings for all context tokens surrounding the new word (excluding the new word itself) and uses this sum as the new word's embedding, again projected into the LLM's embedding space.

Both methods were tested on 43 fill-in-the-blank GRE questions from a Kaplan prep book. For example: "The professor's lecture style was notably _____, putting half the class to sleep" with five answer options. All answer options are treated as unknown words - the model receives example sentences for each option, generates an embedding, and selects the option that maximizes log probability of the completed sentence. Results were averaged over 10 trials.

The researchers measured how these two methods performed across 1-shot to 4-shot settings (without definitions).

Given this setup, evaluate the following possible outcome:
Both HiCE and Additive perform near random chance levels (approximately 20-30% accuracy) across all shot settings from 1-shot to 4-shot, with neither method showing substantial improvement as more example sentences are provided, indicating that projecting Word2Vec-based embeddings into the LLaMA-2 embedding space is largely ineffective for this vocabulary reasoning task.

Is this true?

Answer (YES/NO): NO